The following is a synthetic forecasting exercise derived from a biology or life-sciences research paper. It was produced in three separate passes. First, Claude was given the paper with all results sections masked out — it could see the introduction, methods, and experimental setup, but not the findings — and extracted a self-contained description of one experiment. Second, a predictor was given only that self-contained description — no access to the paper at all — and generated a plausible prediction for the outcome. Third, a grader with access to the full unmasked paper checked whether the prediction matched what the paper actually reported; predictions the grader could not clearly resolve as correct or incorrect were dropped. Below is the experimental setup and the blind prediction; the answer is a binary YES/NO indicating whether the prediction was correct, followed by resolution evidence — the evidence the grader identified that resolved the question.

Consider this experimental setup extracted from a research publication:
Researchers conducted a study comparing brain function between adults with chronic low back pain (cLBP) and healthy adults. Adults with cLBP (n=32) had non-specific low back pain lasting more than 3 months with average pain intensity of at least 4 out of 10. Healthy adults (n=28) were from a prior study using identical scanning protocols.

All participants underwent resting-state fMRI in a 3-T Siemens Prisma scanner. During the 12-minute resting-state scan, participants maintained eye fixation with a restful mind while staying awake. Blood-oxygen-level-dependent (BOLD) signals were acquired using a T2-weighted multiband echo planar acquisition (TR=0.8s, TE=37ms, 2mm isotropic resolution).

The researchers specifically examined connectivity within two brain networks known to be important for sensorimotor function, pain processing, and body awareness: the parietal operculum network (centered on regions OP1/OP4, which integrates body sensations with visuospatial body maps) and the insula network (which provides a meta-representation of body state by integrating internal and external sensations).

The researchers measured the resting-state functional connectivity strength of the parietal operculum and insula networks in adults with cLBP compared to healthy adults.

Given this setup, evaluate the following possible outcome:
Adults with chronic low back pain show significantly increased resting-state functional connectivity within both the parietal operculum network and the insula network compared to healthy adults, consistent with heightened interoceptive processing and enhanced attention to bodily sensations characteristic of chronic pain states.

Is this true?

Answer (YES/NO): NO